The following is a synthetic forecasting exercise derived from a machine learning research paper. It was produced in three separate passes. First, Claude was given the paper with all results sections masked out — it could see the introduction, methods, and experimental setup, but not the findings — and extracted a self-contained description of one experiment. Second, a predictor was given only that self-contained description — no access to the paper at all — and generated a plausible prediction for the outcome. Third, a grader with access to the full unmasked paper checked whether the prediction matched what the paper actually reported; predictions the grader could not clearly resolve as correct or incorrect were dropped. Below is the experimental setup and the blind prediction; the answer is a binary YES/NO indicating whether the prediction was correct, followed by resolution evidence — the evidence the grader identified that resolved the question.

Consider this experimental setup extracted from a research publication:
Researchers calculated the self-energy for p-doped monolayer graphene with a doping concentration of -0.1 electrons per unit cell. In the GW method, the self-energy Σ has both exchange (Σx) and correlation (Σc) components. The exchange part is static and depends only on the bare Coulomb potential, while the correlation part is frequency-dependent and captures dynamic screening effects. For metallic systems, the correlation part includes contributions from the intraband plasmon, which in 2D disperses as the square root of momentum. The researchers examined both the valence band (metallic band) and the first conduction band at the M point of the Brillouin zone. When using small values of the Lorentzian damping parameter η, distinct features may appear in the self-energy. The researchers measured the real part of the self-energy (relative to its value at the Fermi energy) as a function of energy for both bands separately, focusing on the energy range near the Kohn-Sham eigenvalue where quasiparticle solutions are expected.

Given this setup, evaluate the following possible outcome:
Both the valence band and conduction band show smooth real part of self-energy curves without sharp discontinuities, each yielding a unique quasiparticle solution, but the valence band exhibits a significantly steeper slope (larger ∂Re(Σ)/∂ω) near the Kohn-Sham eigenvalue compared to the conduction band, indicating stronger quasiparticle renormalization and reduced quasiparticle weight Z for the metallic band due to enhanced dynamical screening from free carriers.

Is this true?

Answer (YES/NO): NO